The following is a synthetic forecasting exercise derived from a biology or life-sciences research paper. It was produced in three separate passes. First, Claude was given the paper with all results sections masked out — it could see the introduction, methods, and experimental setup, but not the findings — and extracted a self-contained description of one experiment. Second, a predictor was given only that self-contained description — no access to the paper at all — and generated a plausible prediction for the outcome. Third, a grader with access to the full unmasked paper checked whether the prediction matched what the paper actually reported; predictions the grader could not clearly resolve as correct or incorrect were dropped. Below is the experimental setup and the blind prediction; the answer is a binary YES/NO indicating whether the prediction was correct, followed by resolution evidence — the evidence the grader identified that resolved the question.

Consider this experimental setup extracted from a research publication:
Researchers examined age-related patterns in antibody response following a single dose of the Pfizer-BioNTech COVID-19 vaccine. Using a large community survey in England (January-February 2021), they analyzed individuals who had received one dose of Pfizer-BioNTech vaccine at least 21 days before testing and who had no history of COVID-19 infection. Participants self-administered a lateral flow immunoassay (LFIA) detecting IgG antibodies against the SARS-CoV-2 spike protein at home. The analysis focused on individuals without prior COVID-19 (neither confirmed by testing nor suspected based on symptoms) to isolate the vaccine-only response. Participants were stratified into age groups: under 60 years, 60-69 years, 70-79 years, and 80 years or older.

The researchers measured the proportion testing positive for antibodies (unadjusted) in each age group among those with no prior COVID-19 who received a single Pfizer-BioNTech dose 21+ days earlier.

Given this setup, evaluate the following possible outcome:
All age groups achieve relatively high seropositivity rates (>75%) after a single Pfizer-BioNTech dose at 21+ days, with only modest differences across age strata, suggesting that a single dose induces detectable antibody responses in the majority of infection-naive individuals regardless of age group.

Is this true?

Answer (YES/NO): NO